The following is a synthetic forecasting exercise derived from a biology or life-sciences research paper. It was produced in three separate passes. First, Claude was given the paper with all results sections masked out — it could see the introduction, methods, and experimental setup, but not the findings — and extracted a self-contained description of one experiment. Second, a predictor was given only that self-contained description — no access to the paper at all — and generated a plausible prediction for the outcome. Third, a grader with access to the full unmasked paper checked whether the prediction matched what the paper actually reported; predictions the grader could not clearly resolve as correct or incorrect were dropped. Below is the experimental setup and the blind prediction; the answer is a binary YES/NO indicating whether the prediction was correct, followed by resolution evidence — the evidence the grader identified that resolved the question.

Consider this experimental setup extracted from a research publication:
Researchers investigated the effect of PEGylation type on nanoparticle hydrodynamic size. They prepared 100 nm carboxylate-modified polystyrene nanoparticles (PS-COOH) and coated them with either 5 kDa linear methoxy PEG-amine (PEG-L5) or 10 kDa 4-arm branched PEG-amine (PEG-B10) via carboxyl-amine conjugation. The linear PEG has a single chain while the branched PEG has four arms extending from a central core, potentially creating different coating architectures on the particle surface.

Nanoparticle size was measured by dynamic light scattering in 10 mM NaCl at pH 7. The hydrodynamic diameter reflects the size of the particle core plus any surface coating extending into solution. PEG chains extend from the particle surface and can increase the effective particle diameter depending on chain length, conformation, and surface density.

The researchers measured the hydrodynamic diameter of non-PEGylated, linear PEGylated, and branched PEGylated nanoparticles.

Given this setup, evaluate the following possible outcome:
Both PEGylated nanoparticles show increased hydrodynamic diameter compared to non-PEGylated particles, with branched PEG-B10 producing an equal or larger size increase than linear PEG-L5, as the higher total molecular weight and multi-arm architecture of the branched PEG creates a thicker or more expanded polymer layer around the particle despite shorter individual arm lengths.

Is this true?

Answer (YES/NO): YES